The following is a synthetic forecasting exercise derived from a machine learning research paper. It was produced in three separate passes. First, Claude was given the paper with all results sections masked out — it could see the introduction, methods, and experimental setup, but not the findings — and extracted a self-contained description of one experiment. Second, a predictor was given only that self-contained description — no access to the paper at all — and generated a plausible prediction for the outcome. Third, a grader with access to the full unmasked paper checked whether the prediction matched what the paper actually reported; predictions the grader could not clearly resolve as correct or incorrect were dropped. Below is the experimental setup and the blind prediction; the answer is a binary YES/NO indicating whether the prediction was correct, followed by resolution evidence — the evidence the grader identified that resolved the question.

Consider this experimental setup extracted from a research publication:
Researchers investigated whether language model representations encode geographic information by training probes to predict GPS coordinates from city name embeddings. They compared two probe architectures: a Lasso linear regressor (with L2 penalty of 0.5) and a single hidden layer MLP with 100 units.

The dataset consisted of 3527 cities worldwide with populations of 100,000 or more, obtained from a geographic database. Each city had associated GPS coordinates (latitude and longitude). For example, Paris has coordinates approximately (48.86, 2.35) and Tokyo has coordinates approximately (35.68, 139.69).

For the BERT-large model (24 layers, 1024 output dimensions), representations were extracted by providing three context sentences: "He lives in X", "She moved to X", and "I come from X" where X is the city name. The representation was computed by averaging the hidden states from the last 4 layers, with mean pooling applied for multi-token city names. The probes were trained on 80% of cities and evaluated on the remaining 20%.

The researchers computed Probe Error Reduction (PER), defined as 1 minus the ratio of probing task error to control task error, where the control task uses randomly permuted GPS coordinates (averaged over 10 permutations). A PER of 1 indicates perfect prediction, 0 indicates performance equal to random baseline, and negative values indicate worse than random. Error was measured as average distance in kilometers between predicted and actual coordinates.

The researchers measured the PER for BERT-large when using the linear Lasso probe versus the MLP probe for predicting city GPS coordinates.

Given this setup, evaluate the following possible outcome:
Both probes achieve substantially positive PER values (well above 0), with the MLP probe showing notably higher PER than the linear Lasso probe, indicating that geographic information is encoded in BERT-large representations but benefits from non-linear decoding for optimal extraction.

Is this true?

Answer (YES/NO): NO